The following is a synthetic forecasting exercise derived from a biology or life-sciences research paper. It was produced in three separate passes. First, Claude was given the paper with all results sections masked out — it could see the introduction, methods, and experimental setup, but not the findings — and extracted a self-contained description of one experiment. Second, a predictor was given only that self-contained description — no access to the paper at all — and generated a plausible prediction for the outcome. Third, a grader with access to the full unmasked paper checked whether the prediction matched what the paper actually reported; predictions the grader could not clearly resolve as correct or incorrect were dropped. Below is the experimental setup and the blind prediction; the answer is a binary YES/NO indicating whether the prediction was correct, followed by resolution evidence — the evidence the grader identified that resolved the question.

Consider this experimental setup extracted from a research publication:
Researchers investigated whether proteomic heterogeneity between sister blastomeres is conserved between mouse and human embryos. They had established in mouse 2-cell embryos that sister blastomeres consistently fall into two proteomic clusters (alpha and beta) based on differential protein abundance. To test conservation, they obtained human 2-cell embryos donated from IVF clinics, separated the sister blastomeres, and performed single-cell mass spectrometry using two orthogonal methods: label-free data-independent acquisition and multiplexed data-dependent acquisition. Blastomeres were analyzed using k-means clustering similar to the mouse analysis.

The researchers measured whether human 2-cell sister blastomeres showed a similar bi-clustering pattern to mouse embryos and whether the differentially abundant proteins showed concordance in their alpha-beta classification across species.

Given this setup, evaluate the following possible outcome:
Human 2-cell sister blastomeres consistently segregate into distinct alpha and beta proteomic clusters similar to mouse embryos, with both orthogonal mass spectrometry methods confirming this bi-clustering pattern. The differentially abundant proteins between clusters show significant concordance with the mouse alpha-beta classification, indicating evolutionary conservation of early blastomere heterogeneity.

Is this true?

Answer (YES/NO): YES